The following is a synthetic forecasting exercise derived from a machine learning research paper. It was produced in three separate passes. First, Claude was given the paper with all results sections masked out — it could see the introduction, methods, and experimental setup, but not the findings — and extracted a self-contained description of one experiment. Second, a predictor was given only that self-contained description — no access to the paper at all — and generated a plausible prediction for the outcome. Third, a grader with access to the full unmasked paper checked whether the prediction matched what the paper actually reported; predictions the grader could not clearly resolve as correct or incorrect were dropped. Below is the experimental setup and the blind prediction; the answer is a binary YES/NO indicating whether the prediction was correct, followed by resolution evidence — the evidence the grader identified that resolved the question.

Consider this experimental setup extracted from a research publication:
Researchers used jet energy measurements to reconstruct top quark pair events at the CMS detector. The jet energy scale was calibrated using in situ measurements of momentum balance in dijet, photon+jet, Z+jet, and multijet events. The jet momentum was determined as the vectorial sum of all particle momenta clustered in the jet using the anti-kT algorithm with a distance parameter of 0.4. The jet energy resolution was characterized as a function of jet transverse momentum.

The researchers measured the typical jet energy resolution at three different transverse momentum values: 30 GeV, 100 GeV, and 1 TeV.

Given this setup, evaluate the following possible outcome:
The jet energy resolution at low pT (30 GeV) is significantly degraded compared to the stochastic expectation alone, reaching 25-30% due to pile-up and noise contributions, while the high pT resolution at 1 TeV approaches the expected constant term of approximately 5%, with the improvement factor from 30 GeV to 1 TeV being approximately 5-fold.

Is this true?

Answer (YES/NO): NO